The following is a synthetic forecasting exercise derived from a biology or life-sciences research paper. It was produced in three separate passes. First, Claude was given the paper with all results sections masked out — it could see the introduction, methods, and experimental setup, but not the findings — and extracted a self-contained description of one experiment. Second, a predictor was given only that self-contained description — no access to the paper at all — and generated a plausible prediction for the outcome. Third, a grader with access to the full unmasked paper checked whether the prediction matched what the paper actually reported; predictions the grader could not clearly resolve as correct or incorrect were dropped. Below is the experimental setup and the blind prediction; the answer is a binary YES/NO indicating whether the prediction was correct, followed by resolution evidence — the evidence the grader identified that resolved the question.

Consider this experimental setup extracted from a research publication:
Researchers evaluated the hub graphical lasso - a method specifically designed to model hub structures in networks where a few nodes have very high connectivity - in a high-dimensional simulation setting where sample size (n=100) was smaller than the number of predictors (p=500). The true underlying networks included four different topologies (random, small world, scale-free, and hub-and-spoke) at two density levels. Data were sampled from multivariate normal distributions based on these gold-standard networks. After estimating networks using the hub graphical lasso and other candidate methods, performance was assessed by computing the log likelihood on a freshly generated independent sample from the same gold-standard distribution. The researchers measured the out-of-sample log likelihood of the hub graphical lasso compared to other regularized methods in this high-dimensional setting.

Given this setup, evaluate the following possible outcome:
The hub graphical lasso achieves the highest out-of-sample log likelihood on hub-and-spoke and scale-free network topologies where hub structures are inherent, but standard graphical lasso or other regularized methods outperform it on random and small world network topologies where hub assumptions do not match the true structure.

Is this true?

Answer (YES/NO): NO